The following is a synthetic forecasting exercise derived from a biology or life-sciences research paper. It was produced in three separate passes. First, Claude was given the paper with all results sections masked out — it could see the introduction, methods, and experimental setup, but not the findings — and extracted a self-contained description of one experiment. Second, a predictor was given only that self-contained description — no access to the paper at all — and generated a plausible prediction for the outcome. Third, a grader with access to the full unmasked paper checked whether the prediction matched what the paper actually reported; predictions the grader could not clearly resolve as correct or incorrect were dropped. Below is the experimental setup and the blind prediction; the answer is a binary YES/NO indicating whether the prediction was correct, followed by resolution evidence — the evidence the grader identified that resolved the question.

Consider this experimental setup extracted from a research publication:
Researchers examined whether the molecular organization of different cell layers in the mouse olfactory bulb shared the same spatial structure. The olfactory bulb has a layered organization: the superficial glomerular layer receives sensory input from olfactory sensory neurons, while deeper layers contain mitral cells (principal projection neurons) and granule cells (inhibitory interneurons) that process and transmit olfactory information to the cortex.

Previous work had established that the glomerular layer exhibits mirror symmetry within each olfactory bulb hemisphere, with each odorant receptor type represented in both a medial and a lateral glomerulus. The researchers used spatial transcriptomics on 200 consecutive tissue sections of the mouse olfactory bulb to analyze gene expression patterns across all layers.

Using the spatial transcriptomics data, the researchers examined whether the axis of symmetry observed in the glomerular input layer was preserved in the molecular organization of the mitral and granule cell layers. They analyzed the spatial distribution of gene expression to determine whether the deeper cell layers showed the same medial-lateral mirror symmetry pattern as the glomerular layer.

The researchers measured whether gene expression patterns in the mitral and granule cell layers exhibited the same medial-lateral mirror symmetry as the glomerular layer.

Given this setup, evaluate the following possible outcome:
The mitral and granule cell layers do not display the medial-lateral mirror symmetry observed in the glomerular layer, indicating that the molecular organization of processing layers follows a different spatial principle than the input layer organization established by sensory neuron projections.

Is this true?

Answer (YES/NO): YES